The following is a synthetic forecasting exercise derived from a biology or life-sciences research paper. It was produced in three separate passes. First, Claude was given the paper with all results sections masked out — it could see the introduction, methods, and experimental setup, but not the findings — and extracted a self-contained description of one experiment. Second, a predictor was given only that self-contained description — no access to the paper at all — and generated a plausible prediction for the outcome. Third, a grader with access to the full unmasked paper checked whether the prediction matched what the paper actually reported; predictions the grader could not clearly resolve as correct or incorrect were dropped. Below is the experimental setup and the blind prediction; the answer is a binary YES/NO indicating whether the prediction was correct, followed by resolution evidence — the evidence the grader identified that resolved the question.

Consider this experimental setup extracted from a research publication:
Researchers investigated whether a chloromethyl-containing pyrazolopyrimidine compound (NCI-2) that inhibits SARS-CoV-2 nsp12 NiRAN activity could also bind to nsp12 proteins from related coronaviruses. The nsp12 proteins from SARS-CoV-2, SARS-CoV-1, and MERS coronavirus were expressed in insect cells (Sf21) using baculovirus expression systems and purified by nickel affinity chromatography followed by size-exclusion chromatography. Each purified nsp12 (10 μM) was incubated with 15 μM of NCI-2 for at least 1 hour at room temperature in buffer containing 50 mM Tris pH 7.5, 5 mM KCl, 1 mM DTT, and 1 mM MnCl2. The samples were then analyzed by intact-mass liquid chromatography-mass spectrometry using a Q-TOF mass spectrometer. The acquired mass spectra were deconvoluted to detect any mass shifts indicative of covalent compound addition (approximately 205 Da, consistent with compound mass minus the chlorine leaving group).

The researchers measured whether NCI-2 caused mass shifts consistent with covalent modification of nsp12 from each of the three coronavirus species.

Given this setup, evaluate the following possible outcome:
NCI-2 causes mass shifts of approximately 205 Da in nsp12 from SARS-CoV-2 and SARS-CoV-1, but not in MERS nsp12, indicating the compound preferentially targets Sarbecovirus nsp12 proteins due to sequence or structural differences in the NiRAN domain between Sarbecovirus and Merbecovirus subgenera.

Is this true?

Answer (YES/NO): YES